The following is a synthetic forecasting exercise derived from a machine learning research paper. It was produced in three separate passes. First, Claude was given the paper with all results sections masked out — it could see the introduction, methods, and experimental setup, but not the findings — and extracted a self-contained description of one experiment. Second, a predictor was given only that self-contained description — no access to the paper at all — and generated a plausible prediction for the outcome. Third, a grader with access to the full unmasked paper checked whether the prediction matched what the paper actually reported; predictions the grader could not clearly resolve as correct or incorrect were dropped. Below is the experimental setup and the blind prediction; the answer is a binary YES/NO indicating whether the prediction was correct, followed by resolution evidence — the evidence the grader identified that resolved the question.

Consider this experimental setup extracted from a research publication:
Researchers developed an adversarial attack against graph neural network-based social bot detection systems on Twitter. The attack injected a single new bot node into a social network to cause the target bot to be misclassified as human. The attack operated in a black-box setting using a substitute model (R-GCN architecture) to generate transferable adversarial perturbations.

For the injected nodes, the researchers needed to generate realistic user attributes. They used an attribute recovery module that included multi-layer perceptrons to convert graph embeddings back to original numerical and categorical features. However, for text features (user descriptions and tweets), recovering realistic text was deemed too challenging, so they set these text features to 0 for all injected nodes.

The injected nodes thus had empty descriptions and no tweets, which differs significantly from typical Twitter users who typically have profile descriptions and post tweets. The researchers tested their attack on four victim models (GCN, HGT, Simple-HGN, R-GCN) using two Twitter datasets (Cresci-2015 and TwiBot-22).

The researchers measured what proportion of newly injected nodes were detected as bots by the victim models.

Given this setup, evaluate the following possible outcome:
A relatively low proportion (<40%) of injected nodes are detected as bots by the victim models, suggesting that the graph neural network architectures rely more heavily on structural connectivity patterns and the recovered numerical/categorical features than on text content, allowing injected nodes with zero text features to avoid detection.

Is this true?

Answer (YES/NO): YES